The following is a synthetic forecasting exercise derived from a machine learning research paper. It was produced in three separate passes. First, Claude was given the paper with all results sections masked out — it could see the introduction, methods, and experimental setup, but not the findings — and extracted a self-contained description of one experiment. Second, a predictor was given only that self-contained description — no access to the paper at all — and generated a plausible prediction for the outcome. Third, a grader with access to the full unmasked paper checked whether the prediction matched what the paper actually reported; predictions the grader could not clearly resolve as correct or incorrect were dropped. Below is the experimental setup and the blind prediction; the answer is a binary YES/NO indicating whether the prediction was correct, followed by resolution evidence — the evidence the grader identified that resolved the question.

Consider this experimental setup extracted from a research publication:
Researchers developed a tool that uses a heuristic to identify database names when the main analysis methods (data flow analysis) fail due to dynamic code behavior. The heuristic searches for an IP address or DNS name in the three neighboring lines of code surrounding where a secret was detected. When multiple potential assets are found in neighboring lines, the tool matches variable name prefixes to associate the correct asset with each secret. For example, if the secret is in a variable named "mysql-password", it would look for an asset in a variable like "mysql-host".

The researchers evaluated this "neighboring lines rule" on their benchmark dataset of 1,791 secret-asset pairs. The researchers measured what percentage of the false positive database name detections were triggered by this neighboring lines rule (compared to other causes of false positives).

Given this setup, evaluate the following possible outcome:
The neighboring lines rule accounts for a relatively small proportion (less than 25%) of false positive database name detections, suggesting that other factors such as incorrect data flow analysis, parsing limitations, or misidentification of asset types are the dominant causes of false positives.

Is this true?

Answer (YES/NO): NO